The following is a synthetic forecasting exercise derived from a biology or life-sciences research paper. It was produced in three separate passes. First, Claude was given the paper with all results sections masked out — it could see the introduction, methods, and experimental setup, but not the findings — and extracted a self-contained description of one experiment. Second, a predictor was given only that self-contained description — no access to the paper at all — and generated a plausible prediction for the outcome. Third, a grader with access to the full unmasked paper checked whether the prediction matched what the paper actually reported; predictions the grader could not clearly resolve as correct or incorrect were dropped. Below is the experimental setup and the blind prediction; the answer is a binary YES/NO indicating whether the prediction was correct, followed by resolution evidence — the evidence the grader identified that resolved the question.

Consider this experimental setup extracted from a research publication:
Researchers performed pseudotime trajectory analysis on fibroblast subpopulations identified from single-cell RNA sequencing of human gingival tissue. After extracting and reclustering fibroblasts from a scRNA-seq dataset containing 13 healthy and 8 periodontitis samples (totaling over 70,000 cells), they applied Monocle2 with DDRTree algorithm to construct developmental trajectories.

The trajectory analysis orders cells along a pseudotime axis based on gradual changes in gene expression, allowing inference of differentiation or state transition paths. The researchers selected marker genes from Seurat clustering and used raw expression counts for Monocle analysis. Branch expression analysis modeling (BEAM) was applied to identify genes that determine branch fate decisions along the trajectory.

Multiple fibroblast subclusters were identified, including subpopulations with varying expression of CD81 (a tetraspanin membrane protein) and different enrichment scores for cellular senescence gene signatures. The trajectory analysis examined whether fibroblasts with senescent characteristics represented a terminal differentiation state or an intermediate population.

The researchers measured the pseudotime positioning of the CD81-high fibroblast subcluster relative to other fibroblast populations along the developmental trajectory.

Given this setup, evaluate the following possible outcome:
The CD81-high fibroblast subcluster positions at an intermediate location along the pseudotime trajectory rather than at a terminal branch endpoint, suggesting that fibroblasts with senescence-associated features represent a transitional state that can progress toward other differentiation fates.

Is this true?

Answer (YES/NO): NO